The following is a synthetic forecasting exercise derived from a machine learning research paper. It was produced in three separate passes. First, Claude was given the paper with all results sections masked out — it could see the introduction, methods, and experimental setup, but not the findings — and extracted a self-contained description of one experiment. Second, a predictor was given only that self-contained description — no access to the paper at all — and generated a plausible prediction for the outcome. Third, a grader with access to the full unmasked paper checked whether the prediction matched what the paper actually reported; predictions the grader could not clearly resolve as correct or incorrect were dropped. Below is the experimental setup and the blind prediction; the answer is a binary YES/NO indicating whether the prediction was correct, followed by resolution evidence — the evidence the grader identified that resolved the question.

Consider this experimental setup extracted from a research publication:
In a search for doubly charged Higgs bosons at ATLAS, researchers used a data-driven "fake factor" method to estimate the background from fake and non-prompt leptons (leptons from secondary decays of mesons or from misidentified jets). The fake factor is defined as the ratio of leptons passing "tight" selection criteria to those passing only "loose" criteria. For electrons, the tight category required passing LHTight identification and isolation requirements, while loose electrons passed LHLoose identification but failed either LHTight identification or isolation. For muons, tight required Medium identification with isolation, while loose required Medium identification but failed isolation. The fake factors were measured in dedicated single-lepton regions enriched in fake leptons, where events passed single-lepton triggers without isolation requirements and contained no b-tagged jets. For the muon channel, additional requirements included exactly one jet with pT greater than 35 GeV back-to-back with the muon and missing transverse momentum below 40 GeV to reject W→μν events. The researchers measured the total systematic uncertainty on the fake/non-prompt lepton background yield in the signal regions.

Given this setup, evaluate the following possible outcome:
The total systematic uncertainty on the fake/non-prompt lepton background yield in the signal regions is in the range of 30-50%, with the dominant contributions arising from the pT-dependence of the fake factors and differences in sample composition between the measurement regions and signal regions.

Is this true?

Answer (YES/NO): NO